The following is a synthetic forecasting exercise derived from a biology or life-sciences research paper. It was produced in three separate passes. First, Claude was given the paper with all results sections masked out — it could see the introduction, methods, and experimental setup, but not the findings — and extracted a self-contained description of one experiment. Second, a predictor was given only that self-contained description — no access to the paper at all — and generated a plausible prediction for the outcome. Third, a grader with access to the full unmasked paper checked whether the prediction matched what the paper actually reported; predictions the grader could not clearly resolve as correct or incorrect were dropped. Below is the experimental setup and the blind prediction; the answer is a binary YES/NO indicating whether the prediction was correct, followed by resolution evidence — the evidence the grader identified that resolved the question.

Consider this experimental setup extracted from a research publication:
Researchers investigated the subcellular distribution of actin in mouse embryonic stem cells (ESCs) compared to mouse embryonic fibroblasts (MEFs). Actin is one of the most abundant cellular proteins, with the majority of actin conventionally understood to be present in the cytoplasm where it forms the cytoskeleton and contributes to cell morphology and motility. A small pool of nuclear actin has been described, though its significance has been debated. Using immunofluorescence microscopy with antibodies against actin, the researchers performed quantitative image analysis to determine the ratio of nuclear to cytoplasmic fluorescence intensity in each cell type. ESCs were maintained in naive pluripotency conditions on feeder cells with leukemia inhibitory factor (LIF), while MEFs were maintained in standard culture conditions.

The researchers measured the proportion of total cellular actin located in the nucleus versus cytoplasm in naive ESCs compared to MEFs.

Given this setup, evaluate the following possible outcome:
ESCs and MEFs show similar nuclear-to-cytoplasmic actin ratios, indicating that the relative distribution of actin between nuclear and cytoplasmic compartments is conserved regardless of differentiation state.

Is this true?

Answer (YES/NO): NO